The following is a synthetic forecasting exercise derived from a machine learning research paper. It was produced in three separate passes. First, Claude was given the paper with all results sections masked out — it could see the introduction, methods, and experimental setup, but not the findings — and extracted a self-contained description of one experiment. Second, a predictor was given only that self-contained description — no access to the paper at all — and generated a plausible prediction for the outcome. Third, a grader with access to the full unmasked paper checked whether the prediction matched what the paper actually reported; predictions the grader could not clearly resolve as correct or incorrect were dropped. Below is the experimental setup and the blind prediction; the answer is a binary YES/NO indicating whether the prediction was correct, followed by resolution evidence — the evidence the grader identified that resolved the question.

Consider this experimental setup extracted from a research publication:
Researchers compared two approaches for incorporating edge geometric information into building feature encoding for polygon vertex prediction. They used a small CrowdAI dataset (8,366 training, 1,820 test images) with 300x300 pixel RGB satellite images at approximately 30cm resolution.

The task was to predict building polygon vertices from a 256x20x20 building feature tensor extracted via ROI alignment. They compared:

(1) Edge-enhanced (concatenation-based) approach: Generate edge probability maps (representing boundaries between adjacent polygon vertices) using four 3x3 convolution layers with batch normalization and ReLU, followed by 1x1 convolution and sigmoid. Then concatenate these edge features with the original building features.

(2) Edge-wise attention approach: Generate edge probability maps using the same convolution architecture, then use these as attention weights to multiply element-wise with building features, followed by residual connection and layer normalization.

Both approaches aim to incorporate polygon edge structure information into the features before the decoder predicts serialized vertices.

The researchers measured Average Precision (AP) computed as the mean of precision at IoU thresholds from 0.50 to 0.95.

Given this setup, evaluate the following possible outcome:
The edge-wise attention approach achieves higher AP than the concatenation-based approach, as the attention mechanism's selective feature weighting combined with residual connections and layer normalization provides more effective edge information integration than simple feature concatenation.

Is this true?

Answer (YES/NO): YES